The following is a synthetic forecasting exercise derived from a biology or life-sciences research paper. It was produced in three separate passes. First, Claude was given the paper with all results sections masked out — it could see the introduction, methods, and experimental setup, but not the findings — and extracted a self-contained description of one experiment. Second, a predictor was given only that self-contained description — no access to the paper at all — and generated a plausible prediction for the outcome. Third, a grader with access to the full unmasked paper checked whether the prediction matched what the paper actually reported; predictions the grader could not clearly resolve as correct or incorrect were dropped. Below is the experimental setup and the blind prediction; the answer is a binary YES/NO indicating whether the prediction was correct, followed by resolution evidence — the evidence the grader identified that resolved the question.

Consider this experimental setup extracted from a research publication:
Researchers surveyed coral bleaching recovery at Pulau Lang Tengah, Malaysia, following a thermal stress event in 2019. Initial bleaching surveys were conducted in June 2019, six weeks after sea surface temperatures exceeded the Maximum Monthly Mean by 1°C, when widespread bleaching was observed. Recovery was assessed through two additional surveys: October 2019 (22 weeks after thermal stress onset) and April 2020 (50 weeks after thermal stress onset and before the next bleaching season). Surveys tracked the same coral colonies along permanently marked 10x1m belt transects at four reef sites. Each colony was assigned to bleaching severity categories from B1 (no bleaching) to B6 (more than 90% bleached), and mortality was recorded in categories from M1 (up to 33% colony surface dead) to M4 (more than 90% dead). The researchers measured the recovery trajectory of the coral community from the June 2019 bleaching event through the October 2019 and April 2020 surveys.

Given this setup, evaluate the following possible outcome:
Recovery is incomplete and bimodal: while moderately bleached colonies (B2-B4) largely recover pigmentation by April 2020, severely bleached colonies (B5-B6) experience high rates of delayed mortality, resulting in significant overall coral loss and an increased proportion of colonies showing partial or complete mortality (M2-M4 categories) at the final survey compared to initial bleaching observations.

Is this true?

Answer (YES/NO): NO